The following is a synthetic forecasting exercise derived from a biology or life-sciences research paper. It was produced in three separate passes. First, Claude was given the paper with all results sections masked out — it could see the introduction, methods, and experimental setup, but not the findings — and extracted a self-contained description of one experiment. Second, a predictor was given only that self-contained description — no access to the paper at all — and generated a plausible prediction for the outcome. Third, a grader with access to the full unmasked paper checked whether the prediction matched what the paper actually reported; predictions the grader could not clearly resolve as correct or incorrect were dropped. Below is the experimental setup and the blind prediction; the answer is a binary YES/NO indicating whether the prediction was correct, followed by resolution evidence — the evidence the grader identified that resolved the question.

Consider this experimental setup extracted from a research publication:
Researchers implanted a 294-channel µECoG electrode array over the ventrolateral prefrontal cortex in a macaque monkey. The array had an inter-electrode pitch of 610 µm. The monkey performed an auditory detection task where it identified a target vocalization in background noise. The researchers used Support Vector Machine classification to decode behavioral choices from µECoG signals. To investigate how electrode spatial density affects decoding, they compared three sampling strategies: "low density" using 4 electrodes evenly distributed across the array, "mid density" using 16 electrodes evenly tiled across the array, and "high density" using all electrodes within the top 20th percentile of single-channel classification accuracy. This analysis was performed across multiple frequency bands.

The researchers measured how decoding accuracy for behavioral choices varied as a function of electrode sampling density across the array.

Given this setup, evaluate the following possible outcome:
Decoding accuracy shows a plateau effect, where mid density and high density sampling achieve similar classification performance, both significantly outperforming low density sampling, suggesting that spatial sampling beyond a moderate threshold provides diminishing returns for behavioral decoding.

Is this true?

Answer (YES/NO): NO